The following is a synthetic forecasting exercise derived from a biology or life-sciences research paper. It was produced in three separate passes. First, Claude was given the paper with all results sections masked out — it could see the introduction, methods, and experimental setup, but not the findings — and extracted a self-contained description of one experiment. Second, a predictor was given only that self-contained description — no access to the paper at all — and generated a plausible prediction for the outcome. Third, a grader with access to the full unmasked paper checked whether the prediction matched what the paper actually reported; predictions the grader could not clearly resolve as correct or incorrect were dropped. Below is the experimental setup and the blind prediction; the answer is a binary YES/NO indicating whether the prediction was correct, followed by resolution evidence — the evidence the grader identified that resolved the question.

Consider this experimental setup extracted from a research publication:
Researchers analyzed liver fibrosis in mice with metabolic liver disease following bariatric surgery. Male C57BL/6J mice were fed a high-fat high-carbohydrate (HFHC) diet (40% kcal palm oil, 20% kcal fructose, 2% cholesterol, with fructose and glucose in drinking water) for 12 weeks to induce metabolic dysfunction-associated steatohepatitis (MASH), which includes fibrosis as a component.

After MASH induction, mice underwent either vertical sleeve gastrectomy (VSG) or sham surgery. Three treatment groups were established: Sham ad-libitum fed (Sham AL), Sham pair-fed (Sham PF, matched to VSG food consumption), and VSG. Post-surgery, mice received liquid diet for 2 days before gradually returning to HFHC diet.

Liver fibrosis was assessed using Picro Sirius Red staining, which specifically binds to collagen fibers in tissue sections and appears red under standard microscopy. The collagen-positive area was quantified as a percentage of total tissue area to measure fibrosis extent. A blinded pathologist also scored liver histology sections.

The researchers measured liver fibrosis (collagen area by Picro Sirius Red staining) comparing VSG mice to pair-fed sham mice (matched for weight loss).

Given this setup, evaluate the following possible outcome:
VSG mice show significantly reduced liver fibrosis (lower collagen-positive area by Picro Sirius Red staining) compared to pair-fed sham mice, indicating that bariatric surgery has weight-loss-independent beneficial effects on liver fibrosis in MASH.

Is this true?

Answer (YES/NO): YES